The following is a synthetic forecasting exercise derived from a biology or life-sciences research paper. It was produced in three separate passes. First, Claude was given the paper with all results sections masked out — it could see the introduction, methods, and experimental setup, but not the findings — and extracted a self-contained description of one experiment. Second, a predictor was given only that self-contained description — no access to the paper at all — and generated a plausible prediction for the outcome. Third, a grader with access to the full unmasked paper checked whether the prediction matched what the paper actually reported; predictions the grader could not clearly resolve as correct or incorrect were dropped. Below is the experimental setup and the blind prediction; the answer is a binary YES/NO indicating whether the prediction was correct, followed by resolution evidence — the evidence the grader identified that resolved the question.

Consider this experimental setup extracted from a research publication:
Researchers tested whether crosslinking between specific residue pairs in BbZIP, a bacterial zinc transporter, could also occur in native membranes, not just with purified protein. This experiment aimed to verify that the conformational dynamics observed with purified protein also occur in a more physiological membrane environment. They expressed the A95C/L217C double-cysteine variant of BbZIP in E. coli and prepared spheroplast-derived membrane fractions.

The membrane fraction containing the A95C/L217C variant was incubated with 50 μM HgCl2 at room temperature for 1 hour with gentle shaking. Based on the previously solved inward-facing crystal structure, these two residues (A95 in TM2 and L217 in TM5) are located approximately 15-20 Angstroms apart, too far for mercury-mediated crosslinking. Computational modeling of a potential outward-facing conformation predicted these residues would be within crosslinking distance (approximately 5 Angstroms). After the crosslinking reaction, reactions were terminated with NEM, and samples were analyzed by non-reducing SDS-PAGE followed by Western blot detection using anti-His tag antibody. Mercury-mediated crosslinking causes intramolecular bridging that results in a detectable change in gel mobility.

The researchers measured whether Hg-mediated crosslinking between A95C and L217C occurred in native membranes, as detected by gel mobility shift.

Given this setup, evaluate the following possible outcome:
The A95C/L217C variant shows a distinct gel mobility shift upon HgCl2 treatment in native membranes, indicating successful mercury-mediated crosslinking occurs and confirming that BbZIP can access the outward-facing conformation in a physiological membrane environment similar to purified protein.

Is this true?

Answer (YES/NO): YES